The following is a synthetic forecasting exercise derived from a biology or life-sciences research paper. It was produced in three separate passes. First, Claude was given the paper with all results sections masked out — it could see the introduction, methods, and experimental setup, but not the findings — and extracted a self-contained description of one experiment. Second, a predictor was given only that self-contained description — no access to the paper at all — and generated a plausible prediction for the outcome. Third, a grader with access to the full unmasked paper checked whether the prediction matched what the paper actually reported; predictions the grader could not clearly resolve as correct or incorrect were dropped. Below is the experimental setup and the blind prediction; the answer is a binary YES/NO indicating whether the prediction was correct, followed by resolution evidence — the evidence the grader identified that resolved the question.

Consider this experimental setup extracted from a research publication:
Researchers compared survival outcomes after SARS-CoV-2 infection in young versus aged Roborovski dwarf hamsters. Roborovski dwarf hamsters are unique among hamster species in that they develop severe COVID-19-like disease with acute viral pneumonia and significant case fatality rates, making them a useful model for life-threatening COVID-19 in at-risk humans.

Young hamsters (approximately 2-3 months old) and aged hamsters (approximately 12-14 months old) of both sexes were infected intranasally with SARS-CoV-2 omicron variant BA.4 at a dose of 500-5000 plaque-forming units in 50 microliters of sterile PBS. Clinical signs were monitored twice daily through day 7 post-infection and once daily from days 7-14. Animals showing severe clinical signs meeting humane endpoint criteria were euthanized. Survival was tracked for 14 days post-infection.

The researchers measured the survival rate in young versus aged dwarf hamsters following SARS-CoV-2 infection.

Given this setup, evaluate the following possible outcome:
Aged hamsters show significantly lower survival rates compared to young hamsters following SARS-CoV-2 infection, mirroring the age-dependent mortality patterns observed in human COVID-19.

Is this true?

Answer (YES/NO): YES